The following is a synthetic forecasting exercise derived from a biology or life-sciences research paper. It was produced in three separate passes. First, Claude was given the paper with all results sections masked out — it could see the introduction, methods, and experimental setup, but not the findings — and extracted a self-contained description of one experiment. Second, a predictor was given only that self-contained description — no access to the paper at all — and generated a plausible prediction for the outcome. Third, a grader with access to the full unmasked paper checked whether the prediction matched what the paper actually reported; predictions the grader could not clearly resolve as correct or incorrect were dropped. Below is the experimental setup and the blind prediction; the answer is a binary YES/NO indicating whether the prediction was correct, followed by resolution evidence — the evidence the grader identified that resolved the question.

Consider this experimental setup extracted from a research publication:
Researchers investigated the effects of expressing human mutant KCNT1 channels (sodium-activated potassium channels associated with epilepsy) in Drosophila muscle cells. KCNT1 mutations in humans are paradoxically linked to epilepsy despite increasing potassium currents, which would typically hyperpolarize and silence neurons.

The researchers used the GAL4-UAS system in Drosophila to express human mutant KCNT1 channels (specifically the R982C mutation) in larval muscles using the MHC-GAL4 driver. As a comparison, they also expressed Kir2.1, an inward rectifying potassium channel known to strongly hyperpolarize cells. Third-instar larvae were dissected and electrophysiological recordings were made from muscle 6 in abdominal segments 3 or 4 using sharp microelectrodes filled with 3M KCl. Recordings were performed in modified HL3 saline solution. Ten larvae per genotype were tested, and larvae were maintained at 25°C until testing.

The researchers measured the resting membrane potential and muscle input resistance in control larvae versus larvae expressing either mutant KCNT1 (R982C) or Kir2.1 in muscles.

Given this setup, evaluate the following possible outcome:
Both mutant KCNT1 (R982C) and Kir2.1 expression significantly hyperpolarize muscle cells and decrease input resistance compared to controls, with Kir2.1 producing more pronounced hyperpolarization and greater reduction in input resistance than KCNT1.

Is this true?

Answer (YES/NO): NO